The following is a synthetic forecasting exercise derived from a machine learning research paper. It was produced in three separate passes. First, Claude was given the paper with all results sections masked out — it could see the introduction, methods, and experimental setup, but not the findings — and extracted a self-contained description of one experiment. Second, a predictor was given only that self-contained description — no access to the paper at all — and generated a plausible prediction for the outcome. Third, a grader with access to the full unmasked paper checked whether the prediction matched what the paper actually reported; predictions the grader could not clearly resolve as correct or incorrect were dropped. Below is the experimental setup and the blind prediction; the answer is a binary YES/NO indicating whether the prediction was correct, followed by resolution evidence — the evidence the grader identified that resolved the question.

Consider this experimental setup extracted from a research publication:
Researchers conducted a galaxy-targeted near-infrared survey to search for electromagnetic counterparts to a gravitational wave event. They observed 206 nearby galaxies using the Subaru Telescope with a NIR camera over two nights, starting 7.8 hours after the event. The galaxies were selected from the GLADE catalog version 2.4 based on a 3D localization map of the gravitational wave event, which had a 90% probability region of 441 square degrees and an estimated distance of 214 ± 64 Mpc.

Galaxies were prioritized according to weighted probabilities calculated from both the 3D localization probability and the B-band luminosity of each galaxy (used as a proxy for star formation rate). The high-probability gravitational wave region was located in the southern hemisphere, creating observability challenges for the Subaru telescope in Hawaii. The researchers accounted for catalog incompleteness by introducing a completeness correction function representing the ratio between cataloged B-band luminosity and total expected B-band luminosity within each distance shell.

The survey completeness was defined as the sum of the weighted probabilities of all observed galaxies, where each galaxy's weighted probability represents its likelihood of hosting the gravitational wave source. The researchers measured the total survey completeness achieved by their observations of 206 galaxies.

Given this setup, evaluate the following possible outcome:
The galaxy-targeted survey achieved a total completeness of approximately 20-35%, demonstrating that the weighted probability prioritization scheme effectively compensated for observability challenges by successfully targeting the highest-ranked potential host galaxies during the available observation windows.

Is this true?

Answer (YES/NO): YES